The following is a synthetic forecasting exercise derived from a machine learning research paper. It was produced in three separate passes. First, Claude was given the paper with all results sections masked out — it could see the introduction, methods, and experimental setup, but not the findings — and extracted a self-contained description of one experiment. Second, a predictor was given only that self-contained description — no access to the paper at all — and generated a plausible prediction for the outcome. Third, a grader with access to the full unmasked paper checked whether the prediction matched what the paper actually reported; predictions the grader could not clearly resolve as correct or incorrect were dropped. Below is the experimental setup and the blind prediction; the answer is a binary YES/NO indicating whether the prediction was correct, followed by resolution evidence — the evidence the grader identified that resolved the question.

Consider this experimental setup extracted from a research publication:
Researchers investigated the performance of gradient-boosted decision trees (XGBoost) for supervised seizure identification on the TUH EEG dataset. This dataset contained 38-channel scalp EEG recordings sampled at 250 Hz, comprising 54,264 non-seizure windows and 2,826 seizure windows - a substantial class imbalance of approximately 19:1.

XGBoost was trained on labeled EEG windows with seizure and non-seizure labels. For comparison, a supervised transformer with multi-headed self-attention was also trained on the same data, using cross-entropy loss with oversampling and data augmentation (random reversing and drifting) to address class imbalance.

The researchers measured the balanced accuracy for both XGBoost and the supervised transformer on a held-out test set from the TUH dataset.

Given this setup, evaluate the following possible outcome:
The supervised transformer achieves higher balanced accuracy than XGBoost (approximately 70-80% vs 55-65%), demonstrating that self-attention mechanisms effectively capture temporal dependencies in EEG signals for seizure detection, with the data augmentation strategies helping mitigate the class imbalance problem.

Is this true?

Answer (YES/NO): NO